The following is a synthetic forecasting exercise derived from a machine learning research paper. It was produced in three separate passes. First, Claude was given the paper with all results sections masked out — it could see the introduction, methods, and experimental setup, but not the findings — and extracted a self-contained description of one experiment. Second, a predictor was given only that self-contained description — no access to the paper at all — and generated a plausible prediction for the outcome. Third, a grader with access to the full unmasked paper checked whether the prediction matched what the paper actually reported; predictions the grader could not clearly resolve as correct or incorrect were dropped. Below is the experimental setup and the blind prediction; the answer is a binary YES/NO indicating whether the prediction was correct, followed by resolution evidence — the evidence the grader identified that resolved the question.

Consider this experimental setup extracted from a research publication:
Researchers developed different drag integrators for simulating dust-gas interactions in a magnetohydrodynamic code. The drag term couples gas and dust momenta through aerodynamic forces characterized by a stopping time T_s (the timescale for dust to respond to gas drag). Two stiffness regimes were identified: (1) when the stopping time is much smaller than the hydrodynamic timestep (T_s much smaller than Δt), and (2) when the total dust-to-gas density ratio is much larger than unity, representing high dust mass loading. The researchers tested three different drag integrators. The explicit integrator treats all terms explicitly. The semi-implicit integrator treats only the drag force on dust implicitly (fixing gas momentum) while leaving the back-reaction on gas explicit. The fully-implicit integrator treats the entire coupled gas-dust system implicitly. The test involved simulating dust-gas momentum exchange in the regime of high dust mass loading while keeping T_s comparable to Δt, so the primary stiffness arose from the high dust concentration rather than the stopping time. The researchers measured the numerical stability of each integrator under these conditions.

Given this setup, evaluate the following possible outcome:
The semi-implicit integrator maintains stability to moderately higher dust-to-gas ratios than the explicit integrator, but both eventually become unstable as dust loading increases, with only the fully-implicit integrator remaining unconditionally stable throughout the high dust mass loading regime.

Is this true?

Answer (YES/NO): NO